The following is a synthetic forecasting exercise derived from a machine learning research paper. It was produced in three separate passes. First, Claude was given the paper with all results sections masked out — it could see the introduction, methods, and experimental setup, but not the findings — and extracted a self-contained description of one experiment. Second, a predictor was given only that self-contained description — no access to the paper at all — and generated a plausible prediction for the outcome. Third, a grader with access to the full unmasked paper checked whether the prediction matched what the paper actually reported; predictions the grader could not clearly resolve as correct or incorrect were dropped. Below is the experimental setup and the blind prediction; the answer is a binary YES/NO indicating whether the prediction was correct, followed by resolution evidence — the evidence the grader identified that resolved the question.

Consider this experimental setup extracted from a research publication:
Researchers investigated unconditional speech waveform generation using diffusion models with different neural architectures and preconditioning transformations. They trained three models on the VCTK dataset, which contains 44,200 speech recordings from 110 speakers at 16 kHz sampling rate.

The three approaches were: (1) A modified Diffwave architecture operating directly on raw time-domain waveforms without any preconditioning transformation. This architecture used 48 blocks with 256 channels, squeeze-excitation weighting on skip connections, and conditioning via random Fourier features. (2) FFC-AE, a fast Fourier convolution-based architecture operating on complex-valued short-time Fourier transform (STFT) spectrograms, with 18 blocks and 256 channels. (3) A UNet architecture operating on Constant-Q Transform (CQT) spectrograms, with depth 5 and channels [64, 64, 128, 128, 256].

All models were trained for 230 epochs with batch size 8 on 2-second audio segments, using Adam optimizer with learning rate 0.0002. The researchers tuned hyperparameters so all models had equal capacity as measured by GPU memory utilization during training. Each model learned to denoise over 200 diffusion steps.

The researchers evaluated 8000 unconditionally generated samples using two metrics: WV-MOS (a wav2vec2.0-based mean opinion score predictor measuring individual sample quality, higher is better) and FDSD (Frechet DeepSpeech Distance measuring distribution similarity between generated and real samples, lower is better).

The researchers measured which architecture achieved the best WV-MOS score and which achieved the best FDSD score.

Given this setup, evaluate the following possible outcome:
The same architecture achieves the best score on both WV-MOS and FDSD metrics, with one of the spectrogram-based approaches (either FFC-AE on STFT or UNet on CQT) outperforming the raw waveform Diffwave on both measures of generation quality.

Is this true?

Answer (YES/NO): NO